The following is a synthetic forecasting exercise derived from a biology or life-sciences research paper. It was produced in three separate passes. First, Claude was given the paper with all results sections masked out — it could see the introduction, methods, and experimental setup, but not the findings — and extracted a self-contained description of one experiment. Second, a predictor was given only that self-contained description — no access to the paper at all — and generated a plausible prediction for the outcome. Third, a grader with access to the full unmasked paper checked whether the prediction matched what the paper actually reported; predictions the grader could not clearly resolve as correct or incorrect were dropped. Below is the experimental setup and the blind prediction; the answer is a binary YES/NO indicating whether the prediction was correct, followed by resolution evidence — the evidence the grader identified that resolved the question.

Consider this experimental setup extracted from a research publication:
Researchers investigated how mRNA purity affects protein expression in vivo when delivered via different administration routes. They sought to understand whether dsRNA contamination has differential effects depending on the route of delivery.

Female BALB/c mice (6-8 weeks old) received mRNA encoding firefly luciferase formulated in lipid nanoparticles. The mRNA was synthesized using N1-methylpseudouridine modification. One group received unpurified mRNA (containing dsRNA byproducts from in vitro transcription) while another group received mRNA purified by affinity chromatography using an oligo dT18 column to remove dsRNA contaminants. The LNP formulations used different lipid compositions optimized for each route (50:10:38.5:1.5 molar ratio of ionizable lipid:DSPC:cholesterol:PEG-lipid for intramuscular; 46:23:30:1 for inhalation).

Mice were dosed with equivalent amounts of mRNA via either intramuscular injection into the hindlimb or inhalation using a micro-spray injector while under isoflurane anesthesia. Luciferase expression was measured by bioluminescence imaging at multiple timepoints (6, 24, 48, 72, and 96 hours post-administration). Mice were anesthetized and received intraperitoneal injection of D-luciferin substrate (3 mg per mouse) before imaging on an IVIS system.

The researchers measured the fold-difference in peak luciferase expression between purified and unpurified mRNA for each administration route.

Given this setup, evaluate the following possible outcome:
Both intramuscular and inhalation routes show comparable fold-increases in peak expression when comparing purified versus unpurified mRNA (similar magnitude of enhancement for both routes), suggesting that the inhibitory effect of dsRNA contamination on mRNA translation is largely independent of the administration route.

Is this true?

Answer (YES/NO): NO